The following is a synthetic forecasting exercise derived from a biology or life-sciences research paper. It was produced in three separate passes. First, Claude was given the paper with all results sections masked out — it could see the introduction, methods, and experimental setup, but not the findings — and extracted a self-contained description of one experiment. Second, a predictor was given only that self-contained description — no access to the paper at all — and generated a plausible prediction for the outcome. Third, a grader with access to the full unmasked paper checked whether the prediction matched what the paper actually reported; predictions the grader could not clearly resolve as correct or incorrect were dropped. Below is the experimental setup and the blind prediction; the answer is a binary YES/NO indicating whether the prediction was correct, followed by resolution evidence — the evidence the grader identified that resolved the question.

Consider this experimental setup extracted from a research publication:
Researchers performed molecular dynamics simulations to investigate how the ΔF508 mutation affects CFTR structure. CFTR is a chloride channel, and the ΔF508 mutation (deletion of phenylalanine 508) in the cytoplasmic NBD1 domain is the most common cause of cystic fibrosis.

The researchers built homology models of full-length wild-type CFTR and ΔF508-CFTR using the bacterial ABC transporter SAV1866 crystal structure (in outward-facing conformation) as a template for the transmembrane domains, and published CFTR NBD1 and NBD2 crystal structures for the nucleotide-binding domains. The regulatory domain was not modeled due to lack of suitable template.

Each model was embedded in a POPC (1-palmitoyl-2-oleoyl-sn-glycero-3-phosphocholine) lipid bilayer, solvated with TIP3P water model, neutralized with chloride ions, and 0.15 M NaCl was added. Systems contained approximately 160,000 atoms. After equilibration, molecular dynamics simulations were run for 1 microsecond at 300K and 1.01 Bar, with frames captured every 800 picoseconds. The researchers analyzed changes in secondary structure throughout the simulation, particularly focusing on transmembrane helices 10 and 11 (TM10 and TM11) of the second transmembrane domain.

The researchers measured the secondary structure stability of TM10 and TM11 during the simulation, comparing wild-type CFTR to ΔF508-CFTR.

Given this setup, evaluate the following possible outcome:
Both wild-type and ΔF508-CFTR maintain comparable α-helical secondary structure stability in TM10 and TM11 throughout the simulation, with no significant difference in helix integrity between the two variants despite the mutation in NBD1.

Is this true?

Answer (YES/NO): NO